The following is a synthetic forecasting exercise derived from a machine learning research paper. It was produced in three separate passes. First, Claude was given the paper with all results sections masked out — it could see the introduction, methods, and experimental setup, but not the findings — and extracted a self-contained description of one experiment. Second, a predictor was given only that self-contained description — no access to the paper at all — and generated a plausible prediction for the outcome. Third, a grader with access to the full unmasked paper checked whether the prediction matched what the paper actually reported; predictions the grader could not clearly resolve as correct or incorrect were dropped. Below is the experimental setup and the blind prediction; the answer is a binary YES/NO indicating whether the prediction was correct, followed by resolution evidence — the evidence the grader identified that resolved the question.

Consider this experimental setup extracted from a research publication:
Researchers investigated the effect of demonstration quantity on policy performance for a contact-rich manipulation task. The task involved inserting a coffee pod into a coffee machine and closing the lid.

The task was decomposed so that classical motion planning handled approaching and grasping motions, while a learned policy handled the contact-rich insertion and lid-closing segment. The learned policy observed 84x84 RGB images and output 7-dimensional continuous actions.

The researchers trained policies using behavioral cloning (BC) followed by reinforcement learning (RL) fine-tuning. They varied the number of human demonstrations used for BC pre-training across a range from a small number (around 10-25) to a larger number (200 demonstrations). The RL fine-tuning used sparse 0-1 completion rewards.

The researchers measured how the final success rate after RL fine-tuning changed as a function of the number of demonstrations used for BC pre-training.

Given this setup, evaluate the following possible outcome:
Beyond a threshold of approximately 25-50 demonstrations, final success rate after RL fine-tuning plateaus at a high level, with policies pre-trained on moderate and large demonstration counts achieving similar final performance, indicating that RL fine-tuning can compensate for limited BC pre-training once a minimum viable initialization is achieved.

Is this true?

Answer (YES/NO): NO